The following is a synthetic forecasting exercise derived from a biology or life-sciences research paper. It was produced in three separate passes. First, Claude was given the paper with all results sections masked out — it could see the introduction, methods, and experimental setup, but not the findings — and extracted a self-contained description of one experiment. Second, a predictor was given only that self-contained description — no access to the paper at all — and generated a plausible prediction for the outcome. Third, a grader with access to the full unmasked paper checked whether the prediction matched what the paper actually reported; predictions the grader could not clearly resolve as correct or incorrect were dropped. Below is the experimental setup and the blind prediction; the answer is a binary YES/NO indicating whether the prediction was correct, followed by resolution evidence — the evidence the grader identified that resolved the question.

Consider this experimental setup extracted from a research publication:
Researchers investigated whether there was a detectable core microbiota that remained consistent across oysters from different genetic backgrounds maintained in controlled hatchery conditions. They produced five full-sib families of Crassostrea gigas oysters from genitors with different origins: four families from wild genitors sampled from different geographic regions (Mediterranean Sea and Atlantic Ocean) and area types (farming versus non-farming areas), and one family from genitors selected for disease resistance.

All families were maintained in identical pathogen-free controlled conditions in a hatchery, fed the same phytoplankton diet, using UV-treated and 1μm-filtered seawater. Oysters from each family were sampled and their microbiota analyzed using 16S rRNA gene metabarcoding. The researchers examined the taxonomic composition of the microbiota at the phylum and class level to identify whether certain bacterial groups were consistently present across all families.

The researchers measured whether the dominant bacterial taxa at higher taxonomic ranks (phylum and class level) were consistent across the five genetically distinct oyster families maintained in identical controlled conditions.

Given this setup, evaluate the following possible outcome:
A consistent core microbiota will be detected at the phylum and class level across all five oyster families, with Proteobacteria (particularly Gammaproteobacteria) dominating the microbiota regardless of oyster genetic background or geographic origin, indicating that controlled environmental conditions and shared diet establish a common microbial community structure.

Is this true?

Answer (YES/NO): NO